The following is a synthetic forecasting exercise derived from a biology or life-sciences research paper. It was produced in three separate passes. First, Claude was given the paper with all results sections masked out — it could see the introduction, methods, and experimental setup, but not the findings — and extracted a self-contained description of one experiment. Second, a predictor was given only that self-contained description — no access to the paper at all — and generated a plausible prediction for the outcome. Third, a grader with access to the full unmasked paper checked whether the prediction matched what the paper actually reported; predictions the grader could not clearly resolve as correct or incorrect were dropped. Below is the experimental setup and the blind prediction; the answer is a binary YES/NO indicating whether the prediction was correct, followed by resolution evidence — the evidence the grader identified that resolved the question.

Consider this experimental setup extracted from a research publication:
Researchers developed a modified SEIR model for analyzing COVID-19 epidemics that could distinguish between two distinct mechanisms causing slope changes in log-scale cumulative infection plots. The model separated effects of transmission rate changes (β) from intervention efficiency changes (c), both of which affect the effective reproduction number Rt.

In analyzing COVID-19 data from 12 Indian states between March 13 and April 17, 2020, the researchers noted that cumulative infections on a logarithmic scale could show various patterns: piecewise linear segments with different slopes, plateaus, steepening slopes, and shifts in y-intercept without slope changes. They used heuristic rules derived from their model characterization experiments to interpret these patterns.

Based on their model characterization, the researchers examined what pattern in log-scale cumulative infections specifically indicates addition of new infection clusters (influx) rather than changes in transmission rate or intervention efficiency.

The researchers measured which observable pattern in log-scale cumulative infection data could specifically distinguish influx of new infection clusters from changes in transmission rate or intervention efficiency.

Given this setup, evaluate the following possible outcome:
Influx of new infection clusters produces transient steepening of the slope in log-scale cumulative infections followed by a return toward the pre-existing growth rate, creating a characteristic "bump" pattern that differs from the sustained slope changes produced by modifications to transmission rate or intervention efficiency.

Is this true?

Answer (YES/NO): NO